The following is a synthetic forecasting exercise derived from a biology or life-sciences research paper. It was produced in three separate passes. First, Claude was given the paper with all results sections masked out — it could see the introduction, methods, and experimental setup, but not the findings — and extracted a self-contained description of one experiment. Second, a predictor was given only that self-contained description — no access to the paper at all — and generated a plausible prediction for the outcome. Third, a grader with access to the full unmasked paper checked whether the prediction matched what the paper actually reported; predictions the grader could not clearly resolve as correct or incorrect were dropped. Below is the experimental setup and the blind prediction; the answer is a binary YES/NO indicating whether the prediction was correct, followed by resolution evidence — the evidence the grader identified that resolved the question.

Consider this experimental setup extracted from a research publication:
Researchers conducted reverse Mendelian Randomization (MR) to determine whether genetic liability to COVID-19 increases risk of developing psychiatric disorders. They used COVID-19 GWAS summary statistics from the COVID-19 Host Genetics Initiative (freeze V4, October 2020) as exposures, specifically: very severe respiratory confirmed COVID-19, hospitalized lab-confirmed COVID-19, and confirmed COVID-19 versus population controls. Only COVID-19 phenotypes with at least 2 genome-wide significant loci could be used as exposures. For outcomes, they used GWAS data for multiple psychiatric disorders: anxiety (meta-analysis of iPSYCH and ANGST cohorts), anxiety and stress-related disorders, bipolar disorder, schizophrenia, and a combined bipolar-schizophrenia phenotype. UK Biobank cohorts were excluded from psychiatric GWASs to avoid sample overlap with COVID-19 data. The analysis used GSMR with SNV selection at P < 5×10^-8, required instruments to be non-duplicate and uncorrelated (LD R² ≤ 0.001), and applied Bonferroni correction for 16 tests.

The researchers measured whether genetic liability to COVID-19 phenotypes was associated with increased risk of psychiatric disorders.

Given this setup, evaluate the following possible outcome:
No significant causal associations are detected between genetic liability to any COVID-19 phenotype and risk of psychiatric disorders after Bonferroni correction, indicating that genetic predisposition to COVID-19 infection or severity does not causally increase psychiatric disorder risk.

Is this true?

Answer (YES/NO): YES